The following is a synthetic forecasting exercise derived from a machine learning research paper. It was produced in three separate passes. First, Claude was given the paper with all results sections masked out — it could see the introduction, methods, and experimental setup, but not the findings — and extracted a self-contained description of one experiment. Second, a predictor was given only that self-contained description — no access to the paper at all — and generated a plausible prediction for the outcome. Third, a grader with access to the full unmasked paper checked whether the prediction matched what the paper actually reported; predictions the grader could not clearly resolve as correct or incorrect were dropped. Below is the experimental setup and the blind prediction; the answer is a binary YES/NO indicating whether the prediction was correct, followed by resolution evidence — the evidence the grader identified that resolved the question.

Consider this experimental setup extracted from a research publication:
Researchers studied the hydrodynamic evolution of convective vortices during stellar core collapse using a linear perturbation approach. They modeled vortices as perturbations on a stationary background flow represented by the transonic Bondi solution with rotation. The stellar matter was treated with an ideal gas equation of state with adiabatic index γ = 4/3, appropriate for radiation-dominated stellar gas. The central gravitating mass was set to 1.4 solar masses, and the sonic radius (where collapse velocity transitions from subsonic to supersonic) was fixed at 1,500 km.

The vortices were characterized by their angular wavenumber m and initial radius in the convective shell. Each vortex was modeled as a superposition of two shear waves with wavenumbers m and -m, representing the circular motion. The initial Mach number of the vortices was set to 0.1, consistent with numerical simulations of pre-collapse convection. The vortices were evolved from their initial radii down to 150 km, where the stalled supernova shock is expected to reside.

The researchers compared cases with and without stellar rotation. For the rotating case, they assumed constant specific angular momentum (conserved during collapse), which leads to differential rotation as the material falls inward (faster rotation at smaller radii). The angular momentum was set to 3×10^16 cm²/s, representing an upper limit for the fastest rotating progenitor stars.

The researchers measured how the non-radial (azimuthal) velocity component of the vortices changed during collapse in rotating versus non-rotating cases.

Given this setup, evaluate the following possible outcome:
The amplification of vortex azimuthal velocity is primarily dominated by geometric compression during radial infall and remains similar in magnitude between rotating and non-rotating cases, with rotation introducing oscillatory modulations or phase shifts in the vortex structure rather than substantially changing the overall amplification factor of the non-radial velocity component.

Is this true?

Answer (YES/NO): NO